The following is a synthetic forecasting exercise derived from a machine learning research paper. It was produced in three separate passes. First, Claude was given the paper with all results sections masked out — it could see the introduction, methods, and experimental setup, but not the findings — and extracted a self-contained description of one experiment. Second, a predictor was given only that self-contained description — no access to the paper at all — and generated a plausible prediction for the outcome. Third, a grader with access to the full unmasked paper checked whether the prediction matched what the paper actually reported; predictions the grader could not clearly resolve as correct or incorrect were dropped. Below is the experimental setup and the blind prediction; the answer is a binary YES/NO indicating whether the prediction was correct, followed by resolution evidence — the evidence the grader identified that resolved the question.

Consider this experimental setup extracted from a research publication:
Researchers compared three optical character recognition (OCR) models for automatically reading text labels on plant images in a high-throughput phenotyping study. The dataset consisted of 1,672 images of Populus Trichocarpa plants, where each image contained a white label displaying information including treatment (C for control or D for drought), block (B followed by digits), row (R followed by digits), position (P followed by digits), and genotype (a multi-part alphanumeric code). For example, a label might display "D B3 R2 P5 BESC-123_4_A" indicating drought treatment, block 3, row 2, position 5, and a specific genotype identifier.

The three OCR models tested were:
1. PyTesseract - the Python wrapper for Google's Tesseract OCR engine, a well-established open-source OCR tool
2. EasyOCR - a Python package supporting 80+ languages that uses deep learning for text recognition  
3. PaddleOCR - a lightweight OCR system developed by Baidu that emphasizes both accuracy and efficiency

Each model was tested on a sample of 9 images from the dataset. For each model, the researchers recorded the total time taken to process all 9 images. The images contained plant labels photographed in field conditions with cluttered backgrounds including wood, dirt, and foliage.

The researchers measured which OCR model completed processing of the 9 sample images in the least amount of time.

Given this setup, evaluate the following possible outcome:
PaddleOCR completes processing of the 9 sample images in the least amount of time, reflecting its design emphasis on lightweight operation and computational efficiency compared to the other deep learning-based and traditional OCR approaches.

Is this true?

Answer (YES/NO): YES